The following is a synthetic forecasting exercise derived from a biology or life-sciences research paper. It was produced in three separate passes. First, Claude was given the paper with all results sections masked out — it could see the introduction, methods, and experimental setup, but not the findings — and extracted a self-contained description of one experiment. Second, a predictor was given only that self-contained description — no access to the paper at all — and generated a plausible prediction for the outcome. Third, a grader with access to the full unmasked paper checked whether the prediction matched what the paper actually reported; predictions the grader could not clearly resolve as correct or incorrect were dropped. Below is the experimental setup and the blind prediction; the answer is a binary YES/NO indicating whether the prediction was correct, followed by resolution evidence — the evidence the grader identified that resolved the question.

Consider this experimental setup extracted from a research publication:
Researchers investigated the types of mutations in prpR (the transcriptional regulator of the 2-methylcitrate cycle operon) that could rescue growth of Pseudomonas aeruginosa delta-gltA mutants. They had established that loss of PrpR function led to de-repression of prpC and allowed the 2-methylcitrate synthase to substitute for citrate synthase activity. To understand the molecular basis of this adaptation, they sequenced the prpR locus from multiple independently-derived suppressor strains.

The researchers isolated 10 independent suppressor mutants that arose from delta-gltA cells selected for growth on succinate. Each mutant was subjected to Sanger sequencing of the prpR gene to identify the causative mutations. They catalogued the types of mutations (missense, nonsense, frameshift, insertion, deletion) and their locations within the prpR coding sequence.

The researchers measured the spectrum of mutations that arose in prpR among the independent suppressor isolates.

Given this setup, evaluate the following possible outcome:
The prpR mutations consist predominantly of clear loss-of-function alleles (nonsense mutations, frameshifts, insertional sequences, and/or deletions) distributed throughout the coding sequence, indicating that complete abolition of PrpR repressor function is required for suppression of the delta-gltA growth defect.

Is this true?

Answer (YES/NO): NO